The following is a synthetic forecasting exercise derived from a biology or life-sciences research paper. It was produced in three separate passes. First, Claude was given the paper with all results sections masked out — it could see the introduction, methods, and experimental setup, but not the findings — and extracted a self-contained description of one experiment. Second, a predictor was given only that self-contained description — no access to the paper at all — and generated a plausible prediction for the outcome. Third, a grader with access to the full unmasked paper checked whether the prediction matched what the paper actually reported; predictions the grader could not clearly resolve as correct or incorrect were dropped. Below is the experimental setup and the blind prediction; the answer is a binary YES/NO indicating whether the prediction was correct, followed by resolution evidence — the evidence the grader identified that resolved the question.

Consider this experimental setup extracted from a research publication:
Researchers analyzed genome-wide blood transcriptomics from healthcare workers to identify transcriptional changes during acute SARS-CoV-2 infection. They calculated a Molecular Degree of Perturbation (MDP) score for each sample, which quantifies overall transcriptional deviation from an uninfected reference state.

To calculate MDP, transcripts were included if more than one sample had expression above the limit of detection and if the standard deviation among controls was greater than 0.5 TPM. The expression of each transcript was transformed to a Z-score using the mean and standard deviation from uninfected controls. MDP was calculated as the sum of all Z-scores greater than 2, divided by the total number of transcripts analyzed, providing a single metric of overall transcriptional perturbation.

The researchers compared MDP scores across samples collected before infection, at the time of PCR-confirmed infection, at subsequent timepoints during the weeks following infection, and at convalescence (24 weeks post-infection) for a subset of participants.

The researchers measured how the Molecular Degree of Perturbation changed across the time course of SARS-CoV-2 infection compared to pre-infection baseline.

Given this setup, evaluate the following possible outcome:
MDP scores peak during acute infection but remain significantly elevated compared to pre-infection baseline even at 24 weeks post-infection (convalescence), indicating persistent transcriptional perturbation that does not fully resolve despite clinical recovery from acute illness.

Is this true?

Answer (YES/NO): NO